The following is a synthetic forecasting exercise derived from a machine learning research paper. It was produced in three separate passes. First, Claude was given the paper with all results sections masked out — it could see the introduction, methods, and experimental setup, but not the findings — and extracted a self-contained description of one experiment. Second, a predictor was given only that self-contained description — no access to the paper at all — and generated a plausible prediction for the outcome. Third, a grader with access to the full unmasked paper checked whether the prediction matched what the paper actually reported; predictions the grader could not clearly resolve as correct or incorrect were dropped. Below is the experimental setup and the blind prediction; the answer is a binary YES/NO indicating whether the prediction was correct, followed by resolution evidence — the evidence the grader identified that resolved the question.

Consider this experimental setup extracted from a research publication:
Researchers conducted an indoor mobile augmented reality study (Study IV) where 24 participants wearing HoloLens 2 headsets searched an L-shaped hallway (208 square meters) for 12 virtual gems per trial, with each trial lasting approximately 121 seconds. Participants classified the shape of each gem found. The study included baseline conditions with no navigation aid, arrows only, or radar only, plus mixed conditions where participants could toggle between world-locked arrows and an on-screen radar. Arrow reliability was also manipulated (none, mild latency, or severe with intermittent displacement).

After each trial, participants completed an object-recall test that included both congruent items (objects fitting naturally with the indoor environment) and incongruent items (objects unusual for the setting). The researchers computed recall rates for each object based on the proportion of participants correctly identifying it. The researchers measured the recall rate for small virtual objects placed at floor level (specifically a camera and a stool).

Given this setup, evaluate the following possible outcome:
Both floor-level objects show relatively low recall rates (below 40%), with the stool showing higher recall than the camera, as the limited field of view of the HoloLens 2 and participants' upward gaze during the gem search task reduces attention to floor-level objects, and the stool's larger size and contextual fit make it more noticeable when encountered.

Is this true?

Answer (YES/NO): NO